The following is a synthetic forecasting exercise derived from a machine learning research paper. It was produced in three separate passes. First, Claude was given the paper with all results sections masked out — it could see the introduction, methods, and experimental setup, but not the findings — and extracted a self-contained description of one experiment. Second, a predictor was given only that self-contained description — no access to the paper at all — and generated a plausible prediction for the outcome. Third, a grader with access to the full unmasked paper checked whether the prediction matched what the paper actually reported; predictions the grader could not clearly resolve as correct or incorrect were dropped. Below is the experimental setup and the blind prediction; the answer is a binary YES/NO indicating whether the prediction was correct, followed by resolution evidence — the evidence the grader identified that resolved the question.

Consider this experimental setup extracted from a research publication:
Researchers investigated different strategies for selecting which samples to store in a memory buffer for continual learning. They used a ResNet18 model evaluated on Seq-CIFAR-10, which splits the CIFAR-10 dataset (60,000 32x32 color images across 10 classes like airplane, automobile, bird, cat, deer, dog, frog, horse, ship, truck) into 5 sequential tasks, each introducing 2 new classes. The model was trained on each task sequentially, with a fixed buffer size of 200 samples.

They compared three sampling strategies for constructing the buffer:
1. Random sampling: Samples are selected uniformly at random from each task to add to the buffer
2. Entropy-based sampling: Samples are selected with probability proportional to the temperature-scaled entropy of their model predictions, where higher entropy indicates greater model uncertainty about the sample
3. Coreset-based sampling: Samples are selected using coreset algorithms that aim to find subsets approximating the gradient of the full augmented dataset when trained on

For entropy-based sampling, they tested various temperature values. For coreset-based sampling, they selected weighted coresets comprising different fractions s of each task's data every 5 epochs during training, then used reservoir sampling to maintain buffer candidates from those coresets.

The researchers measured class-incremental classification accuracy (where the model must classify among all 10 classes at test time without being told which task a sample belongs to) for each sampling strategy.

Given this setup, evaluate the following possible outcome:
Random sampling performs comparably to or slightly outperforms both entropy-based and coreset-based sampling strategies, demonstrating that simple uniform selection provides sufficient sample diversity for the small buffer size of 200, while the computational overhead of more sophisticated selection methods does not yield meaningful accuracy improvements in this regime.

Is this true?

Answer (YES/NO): NO